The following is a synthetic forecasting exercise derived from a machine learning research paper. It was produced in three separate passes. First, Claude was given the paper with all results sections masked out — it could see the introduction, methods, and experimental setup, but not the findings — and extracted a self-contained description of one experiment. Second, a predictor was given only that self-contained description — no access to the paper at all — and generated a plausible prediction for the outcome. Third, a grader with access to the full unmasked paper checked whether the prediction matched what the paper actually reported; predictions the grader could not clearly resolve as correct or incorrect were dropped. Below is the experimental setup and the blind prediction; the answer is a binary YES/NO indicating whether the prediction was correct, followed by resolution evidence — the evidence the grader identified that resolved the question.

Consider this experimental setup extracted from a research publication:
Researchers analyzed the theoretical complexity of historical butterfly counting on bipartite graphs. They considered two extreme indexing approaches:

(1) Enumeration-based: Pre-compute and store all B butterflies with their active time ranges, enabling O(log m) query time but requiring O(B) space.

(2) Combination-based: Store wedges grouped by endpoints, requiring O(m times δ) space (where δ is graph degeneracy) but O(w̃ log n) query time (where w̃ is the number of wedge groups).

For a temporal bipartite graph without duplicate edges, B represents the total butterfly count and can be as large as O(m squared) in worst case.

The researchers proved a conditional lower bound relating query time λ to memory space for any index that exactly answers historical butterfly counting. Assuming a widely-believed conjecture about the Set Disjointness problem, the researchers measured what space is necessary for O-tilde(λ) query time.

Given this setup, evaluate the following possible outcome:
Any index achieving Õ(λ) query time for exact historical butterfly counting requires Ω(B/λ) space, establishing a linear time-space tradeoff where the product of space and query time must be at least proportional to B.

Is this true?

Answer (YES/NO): NO